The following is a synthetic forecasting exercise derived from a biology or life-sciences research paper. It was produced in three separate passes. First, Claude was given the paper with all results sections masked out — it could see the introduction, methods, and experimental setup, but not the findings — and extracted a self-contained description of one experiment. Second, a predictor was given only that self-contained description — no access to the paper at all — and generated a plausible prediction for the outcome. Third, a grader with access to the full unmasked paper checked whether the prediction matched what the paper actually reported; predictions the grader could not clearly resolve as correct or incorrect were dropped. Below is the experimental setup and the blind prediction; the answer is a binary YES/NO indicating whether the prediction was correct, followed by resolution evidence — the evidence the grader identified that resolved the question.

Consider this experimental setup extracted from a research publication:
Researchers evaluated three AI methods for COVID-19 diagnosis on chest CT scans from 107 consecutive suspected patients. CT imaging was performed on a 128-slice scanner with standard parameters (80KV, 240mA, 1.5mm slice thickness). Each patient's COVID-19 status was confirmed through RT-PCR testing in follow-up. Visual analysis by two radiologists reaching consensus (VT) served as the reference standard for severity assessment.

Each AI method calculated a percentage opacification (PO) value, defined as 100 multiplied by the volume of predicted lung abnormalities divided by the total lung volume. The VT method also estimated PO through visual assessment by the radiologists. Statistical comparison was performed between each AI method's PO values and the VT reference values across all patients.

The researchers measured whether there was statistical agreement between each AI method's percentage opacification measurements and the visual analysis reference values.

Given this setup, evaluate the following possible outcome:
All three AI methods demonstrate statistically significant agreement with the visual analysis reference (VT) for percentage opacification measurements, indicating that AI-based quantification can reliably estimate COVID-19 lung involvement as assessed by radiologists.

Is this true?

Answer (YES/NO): NO